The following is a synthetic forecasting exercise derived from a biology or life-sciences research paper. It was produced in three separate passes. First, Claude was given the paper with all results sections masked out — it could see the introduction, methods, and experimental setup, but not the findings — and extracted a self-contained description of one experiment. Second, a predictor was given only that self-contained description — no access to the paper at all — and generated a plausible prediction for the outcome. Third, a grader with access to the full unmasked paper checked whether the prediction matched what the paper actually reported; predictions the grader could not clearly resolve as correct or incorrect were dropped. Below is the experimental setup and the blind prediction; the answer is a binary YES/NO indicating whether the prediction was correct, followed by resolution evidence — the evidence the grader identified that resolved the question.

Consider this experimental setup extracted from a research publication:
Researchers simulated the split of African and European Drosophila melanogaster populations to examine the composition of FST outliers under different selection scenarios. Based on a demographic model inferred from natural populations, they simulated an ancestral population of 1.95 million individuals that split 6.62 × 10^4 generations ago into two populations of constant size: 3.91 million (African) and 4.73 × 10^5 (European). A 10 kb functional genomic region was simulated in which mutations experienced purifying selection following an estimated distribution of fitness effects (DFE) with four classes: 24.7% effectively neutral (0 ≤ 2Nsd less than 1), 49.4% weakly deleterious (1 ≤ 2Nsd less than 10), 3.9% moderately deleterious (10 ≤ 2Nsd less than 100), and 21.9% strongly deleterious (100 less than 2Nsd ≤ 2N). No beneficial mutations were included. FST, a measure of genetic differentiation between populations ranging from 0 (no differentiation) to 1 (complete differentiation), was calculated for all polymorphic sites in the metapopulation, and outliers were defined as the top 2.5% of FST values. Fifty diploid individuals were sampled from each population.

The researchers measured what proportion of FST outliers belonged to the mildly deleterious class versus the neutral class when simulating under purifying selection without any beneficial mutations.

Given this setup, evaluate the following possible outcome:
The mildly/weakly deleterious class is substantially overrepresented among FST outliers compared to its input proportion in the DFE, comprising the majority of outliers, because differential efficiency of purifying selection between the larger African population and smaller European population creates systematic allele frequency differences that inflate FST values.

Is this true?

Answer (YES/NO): NO